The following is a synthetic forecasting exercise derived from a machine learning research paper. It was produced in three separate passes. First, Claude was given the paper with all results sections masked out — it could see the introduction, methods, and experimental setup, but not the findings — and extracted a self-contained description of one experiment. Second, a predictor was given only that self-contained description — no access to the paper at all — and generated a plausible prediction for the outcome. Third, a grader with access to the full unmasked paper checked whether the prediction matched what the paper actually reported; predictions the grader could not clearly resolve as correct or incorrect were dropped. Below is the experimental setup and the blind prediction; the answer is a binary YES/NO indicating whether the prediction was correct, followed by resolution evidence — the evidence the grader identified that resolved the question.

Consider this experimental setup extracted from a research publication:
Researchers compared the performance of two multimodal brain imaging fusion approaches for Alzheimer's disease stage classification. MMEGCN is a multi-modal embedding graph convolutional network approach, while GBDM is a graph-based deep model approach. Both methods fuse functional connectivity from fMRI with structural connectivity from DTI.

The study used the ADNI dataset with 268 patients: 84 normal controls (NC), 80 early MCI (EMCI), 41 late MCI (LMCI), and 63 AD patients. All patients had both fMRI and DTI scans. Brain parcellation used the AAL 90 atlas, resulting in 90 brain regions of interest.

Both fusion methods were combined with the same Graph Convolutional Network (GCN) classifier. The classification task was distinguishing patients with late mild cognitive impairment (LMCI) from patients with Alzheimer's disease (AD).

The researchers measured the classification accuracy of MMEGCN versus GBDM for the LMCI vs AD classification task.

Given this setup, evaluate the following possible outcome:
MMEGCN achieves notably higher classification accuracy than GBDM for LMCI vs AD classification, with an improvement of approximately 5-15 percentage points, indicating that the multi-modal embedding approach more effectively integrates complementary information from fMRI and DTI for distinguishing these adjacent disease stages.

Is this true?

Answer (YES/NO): NO